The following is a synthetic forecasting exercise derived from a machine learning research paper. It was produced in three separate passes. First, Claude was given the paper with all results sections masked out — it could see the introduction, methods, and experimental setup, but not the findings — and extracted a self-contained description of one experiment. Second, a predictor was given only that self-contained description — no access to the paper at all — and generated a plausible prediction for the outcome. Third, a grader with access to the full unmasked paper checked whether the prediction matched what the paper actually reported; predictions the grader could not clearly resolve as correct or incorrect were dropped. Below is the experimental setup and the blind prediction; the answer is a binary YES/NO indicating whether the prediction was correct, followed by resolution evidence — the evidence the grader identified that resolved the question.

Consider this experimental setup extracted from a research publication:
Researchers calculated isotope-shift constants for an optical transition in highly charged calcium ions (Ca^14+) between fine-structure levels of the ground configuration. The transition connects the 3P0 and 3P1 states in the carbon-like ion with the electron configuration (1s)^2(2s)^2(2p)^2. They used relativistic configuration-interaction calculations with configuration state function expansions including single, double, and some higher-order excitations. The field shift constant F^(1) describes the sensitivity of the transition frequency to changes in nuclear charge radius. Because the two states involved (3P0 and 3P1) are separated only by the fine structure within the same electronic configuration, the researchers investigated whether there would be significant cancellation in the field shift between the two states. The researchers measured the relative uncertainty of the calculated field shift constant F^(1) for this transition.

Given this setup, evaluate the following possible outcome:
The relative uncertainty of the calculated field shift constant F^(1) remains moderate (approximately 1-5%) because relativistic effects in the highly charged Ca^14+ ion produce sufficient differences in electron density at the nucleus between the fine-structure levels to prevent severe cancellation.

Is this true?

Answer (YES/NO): NO